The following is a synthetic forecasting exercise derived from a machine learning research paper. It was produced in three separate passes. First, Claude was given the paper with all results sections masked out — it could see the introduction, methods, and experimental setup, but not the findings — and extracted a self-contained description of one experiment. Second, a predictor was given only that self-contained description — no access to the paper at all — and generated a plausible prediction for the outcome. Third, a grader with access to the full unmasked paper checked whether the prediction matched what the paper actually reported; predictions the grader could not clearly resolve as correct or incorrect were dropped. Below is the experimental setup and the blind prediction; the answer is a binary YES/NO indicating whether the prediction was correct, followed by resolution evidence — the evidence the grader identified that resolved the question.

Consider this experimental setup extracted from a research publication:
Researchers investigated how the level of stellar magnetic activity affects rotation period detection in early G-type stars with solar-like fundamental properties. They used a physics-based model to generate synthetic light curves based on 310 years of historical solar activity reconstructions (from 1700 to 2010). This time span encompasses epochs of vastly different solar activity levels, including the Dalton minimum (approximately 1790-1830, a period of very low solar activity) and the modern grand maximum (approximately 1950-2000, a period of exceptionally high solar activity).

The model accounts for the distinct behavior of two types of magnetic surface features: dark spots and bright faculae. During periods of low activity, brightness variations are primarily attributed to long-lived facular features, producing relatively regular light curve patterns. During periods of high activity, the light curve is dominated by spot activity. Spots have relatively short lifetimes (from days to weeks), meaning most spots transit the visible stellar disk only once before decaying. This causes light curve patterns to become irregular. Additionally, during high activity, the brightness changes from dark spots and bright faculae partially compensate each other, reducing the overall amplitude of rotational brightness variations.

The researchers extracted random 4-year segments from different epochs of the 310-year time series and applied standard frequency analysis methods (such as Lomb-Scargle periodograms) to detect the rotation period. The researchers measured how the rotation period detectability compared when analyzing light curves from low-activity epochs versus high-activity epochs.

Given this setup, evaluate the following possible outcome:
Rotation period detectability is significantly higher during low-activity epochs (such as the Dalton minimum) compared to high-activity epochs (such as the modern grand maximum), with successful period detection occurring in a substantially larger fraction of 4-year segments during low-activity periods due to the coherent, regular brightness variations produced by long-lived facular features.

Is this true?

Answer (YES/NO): YES